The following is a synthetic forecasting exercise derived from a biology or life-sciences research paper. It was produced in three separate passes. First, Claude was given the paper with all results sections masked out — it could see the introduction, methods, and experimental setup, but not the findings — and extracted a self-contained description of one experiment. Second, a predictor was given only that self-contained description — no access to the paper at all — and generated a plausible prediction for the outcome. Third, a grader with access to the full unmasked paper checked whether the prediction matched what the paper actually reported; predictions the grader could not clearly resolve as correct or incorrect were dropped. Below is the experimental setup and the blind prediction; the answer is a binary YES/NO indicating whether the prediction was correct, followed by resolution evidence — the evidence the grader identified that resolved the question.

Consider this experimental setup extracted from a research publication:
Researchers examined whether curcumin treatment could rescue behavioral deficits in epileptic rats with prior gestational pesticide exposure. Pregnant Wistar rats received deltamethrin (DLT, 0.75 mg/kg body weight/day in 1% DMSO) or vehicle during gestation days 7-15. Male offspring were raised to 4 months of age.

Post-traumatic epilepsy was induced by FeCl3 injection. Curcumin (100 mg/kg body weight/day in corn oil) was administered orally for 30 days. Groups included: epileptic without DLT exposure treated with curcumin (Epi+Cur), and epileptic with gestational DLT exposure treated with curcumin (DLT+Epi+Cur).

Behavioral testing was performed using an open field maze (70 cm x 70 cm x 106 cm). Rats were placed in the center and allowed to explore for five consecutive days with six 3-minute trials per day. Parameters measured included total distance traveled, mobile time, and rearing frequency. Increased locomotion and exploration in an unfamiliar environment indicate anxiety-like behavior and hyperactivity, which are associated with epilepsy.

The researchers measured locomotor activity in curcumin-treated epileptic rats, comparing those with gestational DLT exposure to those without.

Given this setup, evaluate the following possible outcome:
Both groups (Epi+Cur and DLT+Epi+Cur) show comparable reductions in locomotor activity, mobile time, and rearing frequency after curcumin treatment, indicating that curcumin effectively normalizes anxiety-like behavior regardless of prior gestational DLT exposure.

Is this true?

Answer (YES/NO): NO